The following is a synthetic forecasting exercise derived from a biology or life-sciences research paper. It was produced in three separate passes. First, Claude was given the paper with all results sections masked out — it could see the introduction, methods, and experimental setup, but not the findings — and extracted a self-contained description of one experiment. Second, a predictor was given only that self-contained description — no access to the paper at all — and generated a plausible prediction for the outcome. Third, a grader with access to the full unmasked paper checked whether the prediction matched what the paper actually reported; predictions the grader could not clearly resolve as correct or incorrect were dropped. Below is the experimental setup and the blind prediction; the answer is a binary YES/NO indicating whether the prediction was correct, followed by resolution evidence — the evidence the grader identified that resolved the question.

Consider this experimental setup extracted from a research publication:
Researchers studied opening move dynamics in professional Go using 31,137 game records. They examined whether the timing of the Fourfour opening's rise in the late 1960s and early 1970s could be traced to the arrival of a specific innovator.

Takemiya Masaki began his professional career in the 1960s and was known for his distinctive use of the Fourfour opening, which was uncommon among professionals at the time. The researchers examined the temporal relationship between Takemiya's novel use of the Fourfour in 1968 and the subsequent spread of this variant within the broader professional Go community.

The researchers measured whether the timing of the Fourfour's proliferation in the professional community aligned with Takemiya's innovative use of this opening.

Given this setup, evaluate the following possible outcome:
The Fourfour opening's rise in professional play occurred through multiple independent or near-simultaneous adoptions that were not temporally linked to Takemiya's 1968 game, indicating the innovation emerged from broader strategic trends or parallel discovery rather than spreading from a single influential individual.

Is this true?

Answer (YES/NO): NO